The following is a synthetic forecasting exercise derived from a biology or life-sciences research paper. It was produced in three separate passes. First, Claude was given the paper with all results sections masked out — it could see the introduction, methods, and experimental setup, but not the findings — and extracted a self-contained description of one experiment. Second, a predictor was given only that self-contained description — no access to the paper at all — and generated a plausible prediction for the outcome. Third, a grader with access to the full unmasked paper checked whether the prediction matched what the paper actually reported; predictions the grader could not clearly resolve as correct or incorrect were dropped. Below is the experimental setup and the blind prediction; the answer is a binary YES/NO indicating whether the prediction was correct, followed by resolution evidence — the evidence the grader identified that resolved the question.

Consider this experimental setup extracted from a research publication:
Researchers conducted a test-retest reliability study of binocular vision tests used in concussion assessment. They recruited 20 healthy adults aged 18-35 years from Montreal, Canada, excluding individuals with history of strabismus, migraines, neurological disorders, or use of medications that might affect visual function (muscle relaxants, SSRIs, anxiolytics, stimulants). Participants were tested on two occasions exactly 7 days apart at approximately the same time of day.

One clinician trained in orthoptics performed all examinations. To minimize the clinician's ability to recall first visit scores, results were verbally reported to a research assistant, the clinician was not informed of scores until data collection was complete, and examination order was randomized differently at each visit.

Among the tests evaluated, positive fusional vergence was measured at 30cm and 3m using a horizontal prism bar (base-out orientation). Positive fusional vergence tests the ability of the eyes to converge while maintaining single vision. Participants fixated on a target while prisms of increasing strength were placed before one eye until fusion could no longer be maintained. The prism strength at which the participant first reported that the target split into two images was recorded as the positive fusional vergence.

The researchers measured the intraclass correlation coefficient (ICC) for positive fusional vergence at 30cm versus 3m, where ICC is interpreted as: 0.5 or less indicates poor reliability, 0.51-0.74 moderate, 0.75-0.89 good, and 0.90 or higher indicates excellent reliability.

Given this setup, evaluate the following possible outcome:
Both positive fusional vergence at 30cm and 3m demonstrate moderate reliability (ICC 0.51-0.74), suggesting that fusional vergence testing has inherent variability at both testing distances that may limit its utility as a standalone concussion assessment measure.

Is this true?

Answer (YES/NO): NO